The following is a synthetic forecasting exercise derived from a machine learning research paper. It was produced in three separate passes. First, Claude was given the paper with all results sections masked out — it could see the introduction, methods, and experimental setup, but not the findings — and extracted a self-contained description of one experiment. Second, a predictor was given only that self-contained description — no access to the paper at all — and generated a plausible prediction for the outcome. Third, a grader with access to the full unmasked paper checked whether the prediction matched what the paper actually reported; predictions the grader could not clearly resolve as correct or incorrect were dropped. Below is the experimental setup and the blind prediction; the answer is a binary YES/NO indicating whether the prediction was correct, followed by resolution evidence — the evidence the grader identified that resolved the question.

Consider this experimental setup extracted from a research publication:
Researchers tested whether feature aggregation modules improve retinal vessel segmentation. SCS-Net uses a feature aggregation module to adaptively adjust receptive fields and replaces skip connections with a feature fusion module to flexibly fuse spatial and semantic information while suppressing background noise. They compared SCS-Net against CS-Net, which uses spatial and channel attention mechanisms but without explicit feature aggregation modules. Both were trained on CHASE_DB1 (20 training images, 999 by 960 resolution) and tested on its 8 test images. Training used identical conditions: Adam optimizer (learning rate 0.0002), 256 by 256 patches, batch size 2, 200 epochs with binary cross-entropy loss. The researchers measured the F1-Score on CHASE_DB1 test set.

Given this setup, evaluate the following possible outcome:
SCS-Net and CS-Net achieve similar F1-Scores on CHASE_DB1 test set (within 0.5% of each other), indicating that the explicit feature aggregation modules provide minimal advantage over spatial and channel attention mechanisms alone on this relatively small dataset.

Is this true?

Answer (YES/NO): NO